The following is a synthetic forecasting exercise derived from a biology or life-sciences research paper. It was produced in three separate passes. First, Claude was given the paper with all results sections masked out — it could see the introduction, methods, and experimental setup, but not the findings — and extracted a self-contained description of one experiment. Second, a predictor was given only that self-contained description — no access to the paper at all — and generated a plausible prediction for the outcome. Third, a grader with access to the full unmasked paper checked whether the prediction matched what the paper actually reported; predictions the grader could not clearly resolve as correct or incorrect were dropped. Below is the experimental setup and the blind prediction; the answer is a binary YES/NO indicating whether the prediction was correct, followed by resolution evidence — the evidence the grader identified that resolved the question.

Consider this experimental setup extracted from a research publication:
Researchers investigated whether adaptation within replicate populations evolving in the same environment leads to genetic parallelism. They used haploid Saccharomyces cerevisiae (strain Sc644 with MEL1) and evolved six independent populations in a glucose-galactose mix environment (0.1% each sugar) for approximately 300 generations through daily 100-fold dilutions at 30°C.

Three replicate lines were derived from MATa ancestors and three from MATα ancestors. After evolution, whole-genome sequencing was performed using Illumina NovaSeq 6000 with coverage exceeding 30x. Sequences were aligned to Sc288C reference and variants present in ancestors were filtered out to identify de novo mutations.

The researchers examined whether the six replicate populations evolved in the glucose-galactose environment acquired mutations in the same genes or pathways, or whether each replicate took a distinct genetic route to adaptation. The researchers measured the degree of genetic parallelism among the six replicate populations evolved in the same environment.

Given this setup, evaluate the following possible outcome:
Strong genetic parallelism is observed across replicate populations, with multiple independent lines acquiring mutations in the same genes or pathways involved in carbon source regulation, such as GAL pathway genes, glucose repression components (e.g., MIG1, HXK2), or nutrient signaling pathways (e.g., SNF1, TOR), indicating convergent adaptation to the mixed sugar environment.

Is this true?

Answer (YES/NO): NO